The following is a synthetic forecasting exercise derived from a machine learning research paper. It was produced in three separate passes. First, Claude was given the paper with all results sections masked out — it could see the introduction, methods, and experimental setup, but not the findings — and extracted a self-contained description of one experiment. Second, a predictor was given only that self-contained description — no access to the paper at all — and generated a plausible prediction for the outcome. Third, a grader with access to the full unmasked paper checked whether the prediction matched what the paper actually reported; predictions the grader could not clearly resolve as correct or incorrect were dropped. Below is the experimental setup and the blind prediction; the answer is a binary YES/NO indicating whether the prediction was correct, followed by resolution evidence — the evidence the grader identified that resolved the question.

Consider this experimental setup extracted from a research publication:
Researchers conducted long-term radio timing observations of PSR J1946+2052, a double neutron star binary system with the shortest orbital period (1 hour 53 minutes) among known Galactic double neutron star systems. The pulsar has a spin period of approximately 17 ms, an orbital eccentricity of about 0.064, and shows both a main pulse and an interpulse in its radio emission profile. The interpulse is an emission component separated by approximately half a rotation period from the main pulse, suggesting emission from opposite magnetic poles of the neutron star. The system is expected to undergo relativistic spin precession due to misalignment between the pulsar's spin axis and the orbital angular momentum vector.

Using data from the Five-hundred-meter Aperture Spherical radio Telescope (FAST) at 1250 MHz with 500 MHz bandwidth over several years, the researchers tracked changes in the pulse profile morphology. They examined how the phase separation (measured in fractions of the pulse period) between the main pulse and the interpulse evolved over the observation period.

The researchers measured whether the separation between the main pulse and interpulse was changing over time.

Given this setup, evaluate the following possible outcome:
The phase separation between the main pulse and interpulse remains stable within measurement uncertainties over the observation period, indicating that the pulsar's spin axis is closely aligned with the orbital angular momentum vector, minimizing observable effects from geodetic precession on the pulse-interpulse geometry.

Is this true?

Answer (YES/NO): NO